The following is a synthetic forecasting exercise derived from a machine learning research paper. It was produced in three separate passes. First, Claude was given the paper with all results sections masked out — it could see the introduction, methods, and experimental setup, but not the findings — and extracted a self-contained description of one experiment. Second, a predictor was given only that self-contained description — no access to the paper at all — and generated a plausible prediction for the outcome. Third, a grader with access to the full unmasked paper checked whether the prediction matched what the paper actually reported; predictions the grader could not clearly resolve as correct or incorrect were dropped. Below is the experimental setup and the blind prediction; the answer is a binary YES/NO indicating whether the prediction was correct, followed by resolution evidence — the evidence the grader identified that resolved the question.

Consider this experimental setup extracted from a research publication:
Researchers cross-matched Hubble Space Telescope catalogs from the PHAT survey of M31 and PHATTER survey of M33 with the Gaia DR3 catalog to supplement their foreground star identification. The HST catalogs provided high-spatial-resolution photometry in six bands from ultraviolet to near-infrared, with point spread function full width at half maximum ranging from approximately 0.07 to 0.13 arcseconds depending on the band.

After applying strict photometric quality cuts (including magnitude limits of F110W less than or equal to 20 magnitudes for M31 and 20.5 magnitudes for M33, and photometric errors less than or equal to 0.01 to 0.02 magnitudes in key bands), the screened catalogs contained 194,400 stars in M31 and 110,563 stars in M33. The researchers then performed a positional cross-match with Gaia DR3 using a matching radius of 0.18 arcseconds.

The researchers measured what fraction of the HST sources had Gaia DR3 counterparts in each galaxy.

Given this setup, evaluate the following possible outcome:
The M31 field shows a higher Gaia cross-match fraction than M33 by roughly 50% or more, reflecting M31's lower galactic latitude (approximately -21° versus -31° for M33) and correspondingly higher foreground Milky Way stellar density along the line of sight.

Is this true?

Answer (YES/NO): NO